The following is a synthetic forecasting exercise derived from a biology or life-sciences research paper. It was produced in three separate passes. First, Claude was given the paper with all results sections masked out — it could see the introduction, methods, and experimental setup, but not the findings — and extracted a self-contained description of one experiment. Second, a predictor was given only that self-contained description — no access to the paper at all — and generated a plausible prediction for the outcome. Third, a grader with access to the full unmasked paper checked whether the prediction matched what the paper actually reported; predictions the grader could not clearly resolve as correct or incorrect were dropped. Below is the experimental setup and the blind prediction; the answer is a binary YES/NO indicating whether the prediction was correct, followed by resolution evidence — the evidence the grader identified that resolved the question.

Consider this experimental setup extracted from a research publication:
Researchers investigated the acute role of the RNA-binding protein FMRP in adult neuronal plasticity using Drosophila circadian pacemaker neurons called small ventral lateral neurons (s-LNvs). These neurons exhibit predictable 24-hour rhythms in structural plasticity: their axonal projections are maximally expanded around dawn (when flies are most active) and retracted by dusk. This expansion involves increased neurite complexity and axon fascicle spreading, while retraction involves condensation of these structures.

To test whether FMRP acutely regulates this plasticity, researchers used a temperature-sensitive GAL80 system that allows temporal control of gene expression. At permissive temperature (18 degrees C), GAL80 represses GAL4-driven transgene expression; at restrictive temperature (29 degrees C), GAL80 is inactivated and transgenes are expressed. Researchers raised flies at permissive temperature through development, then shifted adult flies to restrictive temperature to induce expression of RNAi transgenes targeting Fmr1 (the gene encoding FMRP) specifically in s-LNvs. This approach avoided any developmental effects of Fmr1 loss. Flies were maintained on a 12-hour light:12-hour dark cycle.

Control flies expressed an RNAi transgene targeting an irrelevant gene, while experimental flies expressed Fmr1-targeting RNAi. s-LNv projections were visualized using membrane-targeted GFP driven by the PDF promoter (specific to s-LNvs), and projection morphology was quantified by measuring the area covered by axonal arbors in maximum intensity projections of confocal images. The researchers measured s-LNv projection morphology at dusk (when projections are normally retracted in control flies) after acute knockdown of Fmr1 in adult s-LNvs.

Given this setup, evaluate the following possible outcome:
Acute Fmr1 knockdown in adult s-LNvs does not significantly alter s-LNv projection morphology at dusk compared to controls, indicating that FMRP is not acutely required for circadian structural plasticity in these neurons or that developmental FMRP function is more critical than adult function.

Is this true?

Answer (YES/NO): NO